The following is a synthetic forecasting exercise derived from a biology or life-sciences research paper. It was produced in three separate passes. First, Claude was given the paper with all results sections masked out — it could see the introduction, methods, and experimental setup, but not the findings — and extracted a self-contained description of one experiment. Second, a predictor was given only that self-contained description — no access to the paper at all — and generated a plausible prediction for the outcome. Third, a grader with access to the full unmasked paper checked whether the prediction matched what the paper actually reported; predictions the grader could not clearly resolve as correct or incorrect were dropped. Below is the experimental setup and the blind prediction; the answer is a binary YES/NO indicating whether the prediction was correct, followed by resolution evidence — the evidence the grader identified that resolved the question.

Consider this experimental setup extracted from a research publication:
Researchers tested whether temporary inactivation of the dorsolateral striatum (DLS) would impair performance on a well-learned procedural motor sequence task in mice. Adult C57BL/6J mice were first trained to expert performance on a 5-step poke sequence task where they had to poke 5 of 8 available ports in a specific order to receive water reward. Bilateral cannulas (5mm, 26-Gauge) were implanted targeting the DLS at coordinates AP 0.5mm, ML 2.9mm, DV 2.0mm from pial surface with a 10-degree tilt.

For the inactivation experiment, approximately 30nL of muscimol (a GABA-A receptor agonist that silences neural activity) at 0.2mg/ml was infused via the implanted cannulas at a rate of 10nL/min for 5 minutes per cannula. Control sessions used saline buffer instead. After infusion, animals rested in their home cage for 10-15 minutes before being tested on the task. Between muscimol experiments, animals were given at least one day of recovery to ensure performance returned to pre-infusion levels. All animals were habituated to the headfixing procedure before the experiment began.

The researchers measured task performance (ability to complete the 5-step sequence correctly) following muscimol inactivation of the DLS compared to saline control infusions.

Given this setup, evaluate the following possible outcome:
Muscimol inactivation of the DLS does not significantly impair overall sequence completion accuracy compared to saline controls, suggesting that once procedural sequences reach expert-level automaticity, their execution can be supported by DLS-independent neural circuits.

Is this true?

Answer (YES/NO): NO